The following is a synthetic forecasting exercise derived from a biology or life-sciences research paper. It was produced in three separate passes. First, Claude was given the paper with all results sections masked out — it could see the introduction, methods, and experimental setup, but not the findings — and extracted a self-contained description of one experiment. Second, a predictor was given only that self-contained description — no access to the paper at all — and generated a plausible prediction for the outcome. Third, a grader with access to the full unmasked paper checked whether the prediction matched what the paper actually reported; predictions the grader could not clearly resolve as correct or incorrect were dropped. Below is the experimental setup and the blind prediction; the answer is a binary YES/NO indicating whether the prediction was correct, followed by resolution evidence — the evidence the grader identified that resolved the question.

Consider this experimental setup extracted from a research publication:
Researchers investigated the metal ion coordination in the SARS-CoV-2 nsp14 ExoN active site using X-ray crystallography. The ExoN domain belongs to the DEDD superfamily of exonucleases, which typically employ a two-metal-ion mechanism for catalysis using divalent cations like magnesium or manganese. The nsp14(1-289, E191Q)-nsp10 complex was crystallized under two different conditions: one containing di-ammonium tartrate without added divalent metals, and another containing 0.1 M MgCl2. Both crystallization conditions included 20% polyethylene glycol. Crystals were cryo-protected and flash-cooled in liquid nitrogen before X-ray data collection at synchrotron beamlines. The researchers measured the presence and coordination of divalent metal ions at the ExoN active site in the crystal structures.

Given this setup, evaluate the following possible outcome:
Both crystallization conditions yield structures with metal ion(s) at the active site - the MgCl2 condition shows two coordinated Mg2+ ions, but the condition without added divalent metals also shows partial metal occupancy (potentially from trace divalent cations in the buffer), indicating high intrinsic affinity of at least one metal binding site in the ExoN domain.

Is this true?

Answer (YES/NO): NO